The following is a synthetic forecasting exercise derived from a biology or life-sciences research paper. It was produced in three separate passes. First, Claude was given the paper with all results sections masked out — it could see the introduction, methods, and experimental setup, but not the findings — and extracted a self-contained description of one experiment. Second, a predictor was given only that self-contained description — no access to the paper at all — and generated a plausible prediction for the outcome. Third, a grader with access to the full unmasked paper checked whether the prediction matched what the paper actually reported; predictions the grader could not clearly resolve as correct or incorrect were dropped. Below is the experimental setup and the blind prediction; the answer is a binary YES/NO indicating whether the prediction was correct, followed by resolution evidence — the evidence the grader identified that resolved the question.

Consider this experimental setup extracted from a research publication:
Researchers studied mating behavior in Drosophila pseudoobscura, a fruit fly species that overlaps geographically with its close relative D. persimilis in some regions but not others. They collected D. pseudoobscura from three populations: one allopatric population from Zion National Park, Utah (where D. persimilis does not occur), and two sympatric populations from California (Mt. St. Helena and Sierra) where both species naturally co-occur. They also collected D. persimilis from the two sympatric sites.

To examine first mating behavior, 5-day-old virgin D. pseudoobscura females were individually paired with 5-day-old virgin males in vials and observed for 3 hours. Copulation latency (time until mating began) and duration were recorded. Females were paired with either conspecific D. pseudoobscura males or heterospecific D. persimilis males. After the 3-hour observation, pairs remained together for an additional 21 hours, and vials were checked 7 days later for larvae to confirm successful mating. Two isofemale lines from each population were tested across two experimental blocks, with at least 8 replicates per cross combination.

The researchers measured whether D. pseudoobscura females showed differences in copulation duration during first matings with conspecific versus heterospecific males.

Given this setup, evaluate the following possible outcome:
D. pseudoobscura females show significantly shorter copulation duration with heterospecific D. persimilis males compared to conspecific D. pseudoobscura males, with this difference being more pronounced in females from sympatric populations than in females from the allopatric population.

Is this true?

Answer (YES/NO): NO